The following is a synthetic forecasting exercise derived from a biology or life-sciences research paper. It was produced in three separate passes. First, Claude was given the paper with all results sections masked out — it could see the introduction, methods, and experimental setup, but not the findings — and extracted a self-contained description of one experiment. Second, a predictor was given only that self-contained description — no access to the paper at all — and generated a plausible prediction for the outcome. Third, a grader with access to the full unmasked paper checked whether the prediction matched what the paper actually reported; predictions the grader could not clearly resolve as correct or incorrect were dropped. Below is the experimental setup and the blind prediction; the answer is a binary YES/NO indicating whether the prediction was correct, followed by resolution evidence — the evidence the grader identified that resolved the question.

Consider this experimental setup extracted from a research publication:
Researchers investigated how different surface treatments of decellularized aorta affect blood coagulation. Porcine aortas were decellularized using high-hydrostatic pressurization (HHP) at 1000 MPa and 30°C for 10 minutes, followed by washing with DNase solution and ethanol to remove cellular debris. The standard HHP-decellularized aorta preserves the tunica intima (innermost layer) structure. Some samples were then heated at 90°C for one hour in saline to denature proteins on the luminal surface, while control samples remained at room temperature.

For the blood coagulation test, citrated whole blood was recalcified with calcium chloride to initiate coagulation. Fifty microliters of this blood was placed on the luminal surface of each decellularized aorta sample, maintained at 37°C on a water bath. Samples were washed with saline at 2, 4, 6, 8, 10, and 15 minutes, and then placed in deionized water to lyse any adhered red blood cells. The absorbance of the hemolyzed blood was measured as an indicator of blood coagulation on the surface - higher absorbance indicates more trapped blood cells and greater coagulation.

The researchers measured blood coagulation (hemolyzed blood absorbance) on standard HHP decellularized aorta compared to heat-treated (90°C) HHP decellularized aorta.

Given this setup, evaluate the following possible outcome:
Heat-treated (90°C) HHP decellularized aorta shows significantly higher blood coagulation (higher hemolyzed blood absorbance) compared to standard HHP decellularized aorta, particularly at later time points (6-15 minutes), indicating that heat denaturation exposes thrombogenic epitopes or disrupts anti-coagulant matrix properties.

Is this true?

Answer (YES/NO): YES